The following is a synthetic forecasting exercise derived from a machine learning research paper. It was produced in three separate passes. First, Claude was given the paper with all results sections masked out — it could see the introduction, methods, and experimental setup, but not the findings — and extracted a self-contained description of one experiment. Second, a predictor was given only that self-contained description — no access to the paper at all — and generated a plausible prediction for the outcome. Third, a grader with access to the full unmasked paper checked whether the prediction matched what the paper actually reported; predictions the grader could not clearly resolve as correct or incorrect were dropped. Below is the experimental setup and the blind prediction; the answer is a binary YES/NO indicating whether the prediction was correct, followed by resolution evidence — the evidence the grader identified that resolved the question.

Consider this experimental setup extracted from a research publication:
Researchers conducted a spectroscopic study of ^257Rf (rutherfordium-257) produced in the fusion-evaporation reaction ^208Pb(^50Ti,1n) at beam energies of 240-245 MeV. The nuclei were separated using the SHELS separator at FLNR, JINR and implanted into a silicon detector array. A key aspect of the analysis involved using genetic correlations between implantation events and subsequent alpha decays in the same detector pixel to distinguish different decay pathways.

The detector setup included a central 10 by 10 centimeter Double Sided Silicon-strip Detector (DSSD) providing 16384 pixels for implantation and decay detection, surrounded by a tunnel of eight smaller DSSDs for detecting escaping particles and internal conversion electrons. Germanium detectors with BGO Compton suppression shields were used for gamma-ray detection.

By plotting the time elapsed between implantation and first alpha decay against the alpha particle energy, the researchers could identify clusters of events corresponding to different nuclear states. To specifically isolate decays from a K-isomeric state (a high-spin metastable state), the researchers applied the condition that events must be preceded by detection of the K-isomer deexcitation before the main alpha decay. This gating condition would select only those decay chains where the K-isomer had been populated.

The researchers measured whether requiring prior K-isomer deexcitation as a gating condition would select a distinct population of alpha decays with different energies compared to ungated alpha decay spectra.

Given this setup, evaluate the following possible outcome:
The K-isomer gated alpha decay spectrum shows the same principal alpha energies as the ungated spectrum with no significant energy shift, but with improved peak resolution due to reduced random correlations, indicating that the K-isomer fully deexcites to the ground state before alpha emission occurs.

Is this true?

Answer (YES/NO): NO